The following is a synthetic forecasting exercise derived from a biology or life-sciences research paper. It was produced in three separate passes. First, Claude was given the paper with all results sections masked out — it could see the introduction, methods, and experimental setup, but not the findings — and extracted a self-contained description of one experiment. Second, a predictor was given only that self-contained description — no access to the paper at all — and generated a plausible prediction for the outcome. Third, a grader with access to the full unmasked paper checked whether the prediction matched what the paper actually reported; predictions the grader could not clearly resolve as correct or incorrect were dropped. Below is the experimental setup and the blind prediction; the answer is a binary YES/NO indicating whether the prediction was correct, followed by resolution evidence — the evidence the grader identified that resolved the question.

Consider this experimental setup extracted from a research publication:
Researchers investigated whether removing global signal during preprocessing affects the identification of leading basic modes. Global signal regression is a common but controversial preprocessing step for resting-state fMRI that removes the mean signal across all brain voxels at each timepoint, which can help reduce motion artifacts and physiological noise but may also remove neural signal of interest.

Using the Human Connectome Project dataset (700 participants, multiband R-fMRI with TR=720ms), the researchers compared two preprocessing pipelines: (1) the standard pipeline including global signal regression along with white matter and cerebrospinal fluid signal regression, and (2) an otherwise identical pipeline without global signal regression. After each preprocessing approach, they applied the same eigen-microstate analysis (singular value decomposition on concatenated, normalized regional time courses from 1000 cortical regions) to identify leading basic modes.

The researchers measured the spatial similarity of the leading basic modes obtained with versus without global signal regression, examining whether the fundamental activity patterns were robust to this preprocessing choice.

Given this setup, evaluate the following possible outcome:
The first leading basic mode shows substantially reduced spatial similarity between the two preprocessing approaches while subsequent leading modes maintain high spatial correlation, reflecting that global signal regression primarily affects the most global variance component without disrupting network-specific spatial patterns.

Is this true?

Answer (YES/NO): NO